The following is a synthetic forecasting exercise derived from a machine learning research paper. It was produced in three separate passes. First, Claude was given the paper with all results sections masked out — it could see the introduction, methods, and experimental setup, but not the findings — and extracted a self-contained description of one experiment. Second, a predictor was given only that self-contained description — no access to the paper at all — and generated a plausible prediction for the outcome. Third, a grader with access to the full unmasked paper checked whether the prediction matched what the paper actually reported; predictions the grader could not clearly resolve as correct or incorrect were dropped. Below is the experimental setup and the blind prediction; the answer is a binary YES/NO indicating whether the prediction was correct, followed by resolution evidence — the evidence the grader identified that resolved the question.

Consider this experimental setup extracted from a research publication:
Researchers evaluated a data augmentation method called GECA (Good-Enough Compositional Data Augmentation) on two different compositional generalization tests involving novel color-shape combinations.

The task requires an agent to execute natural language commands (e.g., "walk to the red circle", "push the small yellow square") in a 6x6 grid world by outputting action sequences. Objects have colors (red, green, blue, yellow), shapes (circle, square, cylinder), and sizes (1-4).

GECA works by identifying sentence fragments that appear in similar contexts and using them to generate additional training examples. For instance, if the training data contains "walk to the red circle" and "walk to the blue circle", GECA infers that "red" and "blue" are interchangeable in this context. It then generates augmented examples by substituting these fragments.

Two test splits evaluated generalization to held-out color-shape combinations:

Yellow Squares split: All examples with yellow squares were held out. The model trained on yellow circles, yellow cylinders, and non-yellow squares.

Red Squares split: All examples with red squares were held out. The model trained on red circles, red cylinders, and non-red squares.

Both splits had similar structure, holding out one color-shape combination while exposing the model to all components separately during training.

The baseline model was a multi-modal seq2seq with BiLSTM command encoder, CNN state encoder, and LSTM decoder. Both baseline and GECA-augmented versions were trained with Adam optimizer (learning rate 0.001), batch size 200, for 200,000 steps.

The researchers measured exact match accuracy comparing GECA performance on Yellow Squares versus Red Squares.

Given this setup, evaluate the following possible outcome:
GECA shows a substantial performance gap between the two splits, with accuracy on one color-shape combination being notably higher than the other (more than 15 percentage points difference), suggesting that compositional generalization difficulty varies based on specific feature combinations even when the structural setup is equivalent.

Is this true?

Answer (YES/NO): YES